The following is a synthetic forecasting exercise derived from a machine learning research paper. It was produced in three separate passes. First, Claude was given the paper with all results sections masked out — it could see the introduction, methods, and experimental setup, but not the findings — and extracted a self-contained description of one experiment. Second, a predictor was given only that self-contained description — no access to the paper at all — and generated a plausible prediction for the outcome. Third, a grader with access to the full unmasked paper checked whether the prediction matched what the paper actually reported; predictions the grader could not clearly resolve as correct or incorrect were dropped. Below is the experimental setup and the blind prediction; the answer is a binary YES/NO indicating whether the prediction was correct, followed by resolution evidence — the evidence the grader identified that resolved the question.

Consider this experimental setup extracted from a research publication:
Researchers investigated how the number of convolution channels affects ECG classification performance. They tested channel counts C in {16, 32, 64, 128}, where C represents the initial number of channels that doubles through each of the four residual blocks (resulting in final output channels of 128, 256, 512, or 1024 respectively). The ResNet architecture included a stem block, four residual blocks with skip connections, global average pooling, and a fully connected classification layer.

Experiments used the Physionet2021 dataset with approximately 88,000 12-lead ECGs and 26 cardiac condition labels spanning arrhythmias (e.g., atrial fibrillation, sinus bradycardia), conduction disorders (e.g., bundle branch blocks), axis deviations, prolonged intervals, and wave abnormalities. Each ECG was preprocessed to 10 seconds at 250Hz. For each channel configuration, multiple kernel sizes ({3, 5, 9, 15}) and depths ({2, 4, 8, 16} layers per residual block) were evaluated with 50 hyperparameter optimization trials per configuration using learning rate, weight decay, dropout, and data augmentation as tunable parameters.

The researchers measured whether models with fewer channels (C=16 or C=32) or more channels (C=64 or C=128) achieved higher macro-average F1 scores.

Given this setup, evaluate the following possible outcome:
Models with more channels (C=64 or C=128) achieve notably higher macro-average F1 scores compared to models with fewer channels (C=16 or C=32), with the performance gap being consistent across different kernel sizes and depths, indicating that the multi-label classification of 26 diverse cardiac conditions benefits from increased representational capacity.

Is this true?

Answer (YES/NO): YES